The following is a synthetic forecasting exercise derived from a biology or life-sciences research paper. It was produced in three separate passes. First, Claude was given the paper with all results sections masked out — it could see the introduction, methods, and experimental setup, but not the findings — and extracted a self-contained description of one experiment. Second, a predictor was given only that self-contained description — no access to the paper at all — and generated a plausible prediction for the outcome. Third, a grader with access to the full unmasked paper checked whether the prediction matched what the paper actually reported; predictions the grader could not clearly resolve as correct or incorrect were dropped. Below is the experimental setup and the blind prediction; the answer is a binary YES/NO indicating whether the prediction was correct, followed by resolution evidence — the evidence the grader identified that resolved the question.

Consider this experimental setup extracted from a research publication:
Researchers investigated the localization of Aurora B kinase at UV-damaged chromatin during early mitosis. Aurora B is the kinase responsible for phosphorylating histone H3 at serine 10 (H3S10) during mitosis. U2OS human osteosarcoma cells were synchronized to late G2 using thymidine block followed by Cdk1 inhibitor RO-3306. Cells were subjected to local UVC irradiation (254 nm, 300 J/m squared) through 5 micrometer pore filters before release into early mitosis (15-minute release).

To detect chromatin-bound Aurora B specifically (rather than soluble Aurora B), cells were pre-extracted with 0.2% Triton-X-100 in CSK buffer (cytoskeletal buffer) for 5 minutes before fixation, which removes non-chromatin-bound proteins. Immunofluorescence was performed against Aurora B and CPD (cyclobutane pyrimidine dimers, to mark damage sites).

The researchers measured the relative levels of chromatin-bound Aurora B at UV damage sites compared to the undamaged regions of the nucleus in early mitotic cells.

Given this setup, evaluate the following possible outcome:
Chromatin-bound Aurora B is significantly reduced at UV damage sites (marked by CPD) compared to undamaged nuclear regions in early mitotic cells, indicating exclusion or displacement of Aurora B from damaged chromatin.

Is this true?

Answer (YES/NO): NO